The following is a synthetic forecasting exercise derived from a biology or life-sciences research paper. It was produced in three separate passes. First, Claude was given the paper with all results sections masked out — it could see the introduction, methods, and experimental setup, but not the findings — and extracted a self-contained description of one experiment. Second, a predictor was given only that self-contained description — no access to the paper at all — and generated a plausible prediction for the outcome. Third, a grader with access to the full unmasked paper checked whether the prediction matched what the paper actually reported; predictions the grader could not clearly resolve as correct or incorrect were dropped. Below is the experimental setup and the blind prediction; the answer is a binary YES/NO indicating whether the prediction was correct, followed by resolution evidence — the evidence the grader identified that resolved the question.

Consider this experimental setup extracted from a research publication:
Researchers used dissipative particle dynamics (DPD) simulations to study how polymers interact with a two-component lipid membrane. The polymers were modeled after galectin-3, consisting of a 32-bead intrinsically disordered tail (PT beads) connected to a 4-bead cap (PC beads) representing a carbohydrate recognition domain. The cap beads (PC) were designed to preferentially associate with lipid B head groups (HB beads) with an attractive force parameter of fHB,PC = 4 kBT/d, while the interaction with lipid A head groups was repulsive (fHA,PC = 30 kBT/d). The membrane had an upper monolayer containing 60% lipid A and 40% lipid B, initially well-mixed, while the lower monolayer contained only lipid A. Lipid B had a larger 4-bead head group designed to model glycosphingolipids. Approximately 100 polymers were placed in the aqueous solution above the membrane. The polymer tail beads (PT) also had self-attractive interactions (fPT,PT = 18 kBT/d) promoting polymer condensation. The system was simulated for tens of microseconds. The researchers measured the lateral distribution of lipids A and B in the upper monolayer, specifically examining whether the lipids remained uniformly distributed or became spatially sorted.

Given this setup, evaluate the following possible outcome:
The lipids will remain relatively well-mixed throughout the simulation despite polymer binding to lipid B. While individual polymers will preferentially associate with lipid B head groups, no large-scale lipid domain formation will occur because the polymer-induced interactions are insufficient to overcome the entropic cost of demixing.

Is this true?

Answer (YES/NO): NO